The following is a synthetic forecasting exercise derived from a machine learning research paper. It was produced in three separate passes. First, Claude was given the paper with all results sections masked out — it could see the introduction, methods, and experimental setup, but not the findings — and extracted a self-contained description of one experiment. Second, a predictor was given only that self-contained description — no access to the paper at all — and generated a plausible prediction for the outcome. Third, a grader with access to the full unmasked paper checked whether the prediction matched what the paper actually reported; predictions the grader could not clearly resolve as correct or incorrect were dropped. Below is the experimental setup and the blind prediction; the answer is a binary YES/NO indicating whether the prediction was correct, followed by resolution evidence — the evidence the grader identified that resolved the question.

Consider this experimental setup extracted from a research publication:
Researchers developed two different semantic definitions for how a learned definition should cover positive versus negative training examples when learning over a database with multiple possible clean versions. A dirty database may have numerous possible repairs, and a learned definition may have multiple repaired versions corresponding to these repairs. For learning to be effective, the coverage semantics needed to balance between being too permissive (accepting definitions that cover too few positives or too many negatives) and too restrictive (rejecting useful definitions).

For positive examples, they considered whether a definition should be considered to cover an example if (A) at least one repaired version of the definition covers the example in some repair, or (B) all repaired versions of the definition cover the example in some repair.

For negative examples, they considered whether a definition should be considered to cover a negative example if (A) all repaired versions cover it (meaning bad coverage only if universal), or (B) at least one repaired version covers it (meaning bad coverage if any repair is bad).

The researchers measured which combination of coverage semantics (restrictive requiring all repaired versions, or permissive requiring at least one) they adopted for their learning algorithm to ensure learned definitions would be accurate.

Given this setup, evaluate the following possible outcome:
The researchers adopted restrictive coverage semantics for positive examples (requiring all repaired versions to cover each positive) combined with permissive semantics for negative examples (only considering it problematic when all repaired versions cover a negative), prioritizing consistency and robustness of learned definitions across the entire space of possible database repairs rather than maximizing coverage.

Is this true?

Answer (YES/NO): NO